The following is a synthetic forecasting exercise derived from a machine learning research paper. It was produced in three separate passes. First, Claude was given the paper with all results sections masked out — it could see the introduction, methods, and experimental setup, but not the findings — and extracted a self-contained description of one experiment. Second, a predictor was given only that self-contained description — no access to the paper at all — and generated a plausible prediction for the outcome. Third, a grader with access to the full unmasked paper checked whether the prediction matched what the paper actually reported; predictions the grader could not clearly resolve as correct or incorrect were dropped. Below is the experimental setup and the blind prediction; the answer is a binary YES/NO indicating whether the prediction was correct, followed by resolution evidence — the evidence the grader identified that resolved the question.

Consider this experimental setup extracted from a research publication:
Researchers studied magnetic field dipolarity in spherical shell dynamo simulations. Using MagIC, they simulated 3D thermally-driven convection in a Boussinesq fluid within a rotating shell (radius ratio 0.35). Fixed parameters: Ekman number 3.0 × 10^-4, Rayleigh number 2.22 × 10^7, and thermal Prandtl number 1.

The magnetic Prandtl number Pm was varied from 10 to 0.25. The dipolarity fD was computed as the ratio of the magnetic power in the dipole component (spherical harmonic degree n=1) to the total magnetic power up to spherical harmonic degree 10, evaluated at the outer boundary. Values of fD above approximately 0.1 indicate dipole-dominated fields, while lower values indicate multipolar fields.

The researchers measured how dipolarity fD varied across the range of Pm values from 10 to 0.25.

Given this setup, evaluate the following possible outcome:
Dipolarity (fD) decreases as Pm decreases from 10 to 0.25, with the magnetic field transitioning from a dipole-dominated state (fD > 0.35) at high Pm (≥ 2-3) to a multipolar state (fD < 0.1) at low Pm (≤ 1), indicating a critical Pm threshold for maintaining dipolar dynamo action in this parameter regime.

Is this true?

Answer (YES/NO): NO